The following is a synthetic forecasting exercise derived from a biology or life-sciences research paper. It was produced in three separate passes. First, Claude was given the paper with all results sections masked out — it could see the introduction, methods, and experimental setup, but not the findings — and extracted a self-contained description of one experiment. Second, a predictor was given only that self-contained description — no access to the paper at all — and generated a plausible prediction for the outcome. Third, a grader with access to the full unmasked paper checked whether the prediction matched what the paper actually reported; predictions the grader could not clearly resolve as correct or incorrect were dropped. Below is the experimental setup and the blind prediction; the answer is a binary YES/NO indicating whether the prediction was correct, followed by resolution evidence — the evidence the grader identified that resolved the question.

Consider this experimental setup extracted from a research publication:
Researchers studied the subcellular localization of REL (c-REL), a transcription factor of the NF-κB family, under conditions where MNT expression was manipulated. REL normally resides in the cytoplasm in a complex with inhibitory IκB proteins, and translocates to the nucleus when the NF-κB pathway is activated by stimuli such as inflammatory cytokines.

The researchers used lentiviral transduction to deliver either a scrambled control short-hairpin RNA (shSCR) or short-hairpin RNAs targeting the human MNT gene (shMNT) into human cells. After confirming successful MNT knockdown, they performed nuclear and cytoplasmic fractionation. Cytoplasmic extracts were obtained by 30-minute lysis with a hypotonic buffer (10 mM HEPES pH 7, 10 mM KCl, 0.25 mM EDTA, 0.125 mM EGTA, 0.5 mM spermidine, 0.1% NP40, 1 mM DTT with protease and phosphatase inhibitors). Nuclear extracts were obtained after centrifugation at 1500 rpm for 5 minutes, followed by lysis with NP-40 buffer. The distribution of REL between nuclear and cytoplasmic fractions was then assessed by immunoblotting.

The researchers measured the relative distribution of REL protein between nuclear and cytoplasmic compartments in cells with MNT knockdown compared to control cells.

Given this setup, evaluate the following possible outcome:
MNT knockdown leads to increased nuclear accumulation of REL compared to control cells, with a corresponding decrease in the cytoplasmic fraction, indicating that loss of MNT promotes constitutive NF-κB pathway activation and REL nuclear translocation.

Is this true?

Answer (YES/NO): YES